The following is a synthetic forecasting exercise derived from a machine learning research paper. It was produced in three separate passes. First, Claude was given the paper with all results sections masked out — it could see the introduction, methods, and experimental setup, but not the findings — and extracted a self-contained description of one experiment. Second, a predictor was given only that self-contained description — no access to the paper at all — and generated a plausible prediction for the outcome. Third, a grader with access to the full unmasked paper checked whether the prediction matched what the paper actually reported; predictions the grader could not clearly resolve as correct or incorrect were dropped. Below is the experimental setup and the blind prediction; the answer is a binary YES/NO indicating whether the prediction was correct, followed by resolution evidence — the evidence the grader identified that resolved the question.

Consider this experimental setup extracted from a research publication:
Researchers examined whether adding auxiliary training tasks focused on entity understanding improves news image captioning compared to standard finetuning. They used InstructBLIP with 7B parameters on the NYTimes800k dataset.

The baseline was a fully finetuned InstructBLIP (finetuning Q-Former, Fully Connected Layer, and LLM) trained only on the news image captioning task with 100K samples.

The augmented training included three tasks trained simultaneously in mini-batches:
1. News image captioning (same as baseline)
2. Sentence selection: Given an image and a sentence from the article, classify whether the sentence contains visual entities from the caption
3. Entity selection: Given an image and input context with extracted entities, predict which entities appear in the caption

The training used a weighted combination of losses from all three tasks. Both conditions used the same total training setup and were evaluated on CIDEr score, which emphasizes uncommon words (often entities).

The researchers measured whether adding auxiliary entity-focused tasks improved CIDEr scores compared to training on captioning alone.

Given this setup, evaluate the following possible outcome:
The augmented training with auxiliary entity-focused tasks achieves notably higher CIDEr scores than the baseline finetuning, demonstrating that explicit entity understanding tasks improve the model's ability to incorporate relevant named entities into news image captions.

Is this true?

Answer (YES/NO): NO